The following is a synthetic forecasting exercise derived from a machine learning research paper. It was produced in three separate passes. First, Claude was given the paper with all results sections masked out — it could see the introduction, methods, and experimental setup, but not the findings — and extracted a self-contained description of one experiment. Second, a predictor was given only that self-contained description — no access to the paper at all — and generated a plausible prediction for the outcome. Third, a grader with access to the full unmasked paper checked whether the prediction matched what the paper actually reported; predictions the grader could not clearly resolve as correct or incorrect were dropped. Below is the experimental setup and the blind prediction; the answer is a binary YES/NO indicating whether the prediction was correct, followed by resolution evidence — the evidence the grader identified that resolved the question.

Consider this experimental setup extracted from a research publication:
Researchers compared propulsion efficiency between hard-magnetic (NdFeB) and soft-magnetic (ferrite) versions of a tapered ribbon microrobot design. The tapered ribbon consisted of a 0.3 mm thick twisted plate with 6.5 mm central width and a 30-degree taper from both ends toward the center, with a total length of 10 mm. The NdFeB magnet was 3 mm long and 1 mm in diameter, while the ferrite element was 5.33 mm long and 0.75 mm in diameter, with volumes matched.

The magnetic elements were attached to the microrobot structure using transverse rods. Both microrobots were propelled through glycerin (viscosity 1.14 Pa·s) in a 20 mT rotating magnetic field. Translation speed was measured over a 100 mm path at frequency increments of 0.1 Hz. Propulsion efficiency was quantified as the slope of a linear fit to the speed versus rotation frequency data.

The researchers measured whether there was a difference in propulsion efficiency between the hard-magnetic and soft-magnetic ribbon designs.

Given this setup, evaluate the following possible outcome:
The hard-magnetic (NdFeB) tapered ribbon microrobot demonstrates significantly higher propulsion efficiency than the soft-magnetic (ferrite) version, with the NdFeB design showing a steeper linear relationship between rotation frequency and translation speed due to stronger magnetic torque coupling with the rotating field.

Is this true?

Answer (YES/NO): NO